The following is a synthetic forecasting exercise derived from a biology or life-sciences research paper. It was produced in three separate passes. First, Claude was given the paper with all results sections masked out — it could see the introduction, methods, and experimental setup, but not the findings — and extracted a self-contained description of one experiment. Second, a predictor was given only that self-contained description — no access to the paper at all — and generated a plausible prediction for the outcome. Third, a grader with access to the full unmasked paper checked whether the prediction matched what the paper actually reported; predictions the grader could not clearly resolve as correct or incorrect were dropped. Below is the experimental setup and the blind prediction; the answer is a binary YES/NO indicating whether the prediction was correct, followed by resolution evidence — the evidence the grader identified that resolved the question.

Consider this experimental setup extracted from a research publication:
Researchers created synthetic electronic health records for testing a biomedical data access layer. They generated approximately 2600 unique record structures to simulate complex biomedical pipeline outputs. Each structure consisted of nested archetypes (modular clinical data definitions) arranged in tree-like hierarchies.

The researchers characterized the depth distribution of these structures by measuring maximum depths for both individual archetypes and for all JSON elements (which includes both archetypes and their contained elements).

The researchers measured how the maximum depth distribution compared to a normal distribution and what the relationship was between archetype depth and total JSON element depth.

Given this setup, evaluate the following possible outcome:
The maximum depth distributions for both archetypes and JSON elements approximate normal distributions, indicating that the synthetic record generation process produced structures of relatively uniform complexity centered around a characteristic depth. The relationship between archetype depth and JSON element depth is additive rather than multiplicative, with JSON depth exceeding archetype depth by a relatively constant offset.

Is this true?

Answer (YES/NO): NO